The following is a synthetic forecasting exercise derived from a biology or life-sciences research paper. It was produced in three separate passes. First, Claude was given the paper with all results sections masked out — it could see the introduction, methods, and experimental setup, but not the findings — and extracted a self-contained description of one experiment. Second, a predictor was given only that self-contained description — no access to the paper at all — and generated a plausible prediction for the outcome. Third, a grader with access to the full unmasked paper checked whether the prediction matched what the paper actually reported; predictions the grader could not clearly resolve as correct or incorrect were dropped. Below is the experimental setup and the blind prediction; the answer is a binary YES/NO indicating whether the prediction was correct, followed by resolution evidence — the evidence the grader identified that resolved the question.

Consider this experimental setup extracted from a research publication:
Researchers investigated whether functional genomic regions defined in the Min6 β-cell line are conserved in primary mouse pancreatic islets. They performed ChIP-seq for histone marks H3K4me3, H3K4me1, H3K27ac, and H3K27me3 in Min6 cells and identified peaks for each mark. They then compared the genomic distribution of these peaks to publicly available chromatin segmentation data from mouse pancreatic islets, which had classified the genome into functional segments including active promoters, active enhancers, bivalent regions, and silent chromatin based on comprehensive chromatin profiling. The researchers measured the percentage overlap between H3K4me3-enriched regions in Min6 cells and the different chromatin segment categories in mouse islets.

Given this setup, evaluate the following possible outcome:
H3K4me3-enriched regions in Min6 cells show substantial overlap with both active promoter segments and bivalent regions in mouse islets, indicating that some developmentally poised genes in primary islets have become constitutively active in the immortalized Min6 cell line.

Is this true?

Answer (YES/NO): NO